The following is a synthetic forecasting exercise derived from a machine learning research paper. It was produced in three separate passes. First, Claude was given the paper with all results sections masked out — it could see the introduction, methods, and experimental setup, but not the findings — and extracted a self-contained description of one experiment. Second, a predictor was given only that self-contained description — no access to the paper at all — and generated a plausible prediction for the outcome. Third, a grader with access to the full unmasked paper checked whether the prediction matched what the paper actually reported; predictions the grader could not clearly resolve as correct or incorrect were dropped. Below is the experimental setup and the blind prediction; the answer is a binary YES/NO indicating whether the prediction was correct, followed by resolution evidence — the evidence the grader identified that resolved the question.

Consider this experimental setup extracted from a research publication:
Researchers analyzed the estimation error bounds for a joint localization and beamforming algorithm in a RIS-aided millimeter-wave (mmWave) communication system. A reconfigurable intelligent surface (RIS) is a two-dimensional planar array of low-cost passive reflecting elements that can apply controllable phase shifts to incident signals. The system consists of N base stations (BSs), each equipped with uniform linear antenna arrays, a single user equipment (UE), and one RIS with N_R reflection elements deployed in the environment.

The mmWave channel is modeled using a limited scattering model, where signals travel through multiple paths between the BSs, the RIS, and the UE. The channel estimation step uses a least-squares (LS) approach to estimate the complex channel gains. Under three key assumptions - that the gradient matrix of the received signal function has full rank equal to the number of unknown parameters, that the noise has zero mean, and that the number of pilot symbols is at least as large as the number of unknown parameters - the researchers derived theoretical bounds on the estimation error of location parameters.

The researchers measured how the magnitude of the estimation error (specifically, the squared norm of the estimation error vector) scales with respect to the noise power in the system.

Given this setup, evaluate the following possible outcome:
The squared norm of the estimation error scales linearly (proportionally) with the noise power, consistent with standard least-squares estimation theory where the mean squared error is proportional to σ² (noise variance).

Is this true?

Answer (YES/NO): YES